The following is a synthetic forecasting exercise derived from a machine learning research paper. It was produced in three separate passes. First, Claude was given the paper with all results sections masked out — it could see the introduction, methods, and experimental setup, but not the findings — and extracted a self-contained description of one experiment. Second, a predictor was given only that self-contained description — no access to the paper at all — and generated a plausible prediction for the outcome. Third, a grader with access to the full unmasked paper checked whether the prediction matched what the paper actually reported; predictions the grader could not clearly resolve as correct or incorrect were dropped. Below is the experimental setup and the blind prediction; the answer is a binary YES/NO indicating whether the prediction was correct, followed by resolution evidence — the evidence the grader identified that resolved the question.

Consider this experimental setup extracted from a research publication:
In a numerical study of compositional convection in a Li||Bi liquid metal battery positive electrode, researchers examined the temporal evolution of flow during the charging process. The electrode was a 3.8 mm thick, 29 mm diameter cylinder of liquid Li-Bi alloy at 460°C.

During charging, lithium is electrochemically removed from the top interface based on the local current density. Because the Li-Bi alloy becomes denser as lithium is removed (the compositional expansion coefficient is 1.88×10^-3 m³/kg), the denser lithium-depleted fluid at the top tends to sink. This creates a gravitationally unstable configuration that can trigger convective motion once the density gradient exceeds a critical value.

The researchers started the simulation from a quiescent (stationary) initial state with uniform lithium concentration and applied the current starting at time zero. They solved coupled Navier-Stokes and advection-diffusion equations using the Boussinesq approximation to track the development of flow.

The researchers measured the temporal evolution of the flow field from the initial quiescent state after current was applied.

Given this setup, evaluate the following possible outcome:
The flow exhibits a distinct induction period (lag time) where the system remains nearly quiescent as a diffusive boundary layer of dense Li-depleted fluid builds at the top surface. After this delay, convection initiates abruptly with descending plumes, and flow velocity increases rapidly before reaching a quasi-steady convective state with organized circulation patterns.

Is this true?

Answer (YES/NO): NO